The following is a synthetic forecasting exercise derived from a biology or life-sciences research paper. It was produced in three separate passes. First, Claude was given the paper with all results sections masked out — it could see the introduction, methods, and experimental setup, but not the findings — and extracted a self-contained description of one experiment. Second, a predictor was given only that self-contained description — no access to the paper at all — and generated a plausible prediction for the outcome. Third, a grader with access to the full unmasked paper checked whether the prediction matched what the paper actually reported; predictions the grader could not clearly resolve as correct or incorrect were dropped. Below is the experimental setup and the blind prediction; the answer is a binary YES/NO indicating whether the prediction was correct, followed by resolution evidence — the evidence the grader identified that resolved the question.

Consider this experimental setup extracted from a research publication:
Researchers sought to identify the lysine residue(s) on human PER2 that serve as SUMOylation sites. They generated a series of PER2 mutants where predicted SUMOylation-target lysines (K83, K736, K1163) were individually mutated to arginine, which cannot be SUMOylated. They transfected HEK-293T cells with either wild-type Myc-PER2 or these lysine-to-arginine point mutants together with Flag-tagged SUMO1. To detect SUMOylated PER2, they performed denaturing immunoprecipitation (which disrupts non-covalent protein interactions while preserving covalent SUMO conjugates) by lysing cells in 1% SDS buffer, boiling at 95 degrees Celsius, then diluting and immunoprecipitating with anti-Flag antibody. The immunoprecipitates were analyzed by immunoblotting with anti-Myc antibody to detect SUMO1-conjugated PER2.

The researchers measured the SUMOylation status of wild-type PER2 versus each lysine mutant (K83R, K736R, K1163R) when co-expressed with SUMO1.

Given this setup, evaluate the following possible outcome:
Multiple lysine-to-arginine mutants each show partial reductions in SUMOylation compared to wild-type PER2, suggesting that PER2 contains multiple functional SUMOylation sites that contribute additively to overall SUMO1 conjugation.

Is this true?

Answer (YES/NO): NO